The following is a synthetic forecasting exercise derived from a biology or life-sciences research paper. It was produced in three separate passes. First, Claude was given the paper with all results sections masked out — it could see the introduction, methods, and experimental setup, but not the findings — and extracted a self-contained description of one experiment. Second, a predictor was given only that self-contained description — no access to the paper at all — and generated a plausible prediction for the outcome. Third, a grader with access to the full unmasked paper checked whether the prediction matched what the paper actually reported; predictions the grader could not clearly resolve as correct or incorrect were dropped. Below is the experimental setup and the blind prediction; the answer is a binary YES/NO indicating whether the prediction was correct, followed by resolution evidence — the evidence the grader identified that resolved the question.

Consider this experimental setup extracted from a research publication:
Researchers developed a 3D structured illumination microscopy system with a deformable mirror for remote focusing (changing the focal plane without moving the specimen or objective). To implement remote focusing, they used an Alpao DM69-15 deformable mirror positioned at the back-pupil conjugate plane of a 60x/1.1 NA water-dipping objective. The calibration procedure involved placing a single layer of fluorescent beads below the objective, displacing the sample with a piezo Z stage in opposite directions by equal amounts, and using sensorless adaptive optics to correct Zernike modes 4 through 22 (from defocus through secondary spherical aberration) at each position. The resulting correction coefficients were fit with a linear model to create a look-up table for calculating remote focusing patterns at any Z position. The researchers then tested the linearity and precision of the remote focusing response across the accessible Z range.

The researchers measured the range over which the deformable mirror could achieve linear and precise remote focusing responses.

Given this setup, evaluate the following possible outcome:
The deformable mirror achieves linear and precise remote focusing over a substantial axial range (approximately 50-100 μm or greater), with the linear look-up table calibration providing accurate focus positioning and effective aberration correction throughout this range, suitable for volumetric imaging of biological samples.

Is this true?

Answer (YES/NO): NO